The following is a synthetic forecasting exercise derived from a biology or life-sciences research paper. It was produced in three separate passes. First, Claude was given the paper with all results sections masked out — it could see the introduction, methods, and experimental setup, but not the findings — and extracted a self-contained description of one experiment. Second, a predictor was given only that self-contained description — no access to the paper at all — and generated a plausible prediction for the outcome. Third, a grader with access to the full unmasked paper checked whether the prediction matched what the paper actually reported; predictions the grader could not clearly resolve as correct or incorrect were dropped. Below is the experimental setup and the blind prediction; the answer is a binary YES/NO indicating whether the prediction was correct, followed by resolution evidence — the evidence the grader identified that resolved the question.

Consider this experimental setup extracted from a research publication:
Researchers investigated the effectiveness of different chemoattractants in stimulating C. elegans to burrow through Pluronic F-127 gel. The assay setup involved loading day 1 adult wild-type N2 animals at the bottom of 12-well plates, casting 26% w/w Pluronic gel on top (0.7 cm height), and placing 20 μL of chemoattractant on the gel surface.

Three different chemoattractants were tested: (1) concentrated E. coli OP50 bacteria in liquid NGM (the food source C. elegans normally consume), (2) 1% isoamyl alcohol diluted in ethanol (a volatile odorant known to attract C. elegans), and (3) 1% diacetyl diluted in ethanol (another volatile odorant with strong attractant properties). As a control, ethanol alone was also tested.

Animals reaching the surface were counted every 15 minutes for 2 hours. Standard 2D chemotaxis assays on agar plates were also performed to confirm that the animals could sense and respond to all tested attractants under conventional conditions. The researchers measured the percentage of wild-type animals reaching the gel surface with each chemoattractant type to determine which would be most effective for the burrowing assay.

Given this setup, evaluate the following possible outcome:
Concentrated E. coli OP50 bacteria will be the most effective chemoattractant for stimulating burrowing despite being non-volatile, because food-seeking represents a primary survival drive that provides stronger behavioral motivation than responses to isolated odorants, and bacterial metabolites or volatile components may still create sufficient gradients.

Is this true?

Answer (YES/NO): YES